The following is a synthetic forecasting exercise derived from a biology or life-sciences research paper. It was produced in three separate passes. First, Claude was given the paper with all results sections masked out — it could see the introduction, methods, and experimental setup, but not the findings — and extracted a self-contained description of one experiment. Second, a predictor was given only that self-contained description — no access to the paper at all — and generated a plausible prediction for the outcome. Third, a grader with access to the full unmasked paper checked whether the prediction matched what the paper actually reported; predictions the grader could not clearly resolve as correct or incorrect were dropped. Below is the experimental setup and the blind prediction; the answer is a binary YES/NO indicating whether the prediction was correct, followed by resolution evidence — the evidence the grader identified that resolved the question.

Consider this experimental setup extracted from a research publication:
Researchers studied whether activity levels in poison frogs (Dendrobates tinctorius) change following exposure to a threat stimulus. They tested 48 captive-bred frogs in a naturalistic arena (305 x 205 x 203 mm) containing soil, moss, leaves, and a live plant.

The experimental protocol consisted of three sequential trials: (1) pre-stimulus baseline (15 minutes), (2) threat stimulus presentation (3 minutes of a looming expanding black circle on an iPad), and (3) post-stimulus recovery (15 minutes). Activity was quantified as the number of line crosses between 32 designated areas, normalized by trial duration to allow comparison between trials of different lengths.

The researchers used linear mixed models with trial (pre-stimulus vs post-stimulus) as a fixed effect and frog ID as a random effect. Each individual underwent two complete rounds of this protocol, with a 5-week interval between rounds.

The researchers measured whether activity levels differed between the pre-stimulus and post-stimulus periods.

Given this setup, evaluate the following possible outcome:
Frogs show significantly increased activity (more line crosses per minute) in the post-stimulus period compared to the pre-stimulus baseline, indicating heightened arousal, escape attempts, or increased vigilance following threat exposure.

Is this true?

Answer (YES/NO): NO